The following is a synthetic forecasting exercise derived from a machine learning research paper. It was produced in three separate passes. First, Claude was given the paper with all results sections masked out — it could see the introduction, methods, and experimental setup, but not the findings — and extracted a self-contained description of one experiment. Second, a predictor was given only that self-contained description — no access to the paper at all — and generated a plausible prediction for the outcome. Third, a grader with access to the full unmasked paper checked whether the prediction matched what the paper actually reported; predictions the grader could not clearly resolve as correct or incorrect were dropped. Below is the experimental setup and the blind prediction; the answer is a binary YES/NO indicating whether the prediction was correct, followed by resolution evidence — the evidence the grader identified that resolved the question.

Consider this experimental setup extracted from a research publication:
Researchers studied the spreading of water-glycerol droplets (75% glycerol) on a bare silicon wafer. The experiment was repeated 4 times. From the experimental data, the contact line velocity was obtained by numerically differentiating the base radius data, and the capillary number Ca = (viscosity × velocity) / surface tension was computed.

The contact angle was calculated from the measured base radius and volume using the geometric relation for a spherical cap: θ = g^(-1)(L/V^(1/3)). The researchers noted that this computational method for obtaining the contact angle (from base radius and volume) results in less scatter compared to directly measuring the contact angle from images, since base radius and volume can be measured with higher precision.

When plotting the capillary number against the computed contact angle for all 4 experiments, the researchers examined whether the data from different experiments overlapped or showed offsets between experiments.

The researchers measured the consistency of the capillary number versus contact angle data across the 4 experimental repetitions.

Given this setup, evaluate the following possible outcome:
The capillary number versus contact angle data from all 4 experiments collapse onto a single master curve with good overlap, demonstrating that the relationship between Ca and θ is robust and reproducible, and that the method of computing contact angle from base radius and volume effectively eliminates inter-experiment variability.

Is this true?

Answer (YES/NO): NO